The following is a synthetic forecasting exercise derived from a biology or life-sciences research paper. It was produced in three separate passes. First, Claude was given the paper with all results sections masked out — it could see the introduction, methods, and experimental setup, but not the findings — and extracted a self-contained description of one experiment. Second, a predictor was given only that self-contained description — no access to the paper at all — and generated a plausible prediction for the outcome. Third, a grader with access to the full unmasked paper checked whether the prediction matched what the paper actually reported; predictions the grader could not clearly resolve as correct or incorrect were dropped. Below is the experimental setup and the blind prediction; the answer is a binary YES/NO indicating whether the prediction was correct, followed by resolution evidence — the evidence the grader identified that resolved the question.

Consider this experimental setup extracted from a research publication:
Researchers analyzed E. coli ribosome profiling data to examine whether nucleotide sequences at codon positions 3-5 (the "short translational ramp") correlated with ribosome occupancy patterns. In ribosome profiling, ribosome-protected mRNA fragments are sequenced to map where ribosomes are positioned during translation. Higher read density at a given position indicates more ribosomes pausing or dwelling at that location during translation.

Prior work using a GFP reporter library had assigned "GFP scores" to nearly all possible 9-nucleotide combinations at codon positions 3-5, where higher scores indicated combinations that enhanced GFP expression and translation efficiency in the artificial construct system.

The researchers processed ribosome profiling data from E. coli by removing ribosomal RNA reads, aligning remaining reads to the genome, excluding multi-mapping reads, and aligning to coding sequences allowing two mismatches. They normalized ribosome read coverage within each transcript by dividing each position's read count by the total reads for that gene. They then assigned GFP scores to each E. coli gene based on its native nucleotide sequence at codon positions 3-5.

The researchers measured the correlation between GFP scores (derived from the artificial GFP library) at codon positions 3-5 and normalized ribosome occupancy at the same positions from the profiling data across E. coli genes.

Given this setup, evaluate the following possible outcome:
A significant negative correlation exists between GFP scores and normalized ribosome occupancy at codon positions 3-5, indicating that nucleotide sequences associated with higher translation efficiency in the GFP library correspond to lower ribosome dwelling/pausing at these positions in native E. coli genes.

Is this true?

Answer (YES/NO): YES